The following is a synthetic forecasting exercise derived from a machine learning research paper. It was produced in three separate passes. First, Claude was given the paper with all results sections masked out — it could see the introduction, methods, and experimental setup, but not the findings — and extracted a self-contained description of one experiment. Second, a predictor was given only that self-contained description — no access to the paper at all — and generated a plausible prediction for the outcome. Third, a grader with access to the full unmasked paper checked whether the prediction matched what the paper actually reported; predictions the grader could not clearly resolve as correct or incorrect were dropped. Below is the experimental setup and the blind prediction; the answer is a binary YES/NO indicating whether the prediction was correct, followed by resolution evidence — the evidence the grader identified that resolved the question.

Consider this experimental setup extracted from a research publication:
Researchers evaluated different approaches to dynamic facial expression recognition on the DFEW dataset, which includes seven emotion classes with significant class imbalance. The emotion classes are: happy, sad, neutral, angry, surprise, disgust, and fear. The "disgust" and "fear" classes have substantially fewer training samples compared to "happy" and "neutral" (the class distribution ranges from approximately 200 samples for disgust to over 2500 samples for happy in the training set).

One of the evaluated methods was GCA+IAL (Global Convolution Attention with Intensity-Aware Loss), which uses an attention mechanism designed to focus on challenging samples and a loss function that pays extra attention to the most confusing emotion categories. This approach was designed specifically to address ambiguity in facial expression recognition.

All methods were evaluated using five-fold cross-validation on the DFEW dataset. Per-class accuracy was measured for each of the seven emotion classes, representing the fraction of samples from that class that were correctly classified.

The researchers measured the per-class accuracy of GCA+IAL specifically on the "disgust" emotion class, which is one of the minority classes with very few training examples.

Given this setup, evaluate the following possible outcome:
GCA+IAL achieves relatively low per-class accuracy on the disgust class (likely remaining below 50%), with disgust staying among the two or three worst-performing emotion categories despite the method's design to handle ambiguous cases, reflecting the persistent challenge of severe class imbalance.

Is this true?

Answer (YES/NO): YES